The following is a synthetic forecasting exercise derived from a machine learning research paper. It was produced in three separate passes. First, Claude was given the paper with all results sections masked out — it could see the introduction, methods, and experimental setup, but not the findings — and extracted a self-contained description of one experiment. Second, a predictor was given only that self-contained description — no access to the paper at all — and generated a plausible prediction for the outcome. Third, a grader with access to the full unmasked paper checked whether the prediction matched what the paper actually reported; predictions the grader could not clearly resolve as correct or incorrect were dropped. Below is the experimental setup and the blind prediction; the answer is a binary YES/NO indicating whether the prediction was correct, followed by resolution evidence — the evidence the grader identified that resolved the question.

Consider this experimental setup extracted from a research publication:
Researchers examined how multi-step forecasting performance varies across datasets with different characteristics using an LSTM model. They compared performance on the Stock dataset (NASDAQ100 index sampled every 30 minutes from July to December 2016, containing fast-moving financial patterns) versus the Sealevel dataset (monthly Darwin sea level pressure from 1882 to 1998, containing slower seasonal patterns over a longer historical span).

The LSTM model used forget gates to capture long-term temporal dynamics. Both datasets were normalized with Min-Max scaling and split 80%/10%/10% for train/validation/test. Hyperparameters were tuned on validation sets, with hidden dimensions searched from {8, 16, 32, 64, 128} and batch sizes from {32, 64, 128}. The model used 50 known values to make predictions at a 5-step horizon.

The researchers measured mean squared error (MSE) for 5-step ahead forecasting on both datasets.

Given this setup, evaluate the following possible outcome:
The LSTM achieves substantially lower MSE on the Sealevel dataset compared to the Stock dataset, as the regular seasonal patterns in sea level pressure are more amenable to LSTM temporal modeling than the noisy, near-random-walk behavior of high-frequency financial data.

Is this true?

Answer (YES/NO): YES